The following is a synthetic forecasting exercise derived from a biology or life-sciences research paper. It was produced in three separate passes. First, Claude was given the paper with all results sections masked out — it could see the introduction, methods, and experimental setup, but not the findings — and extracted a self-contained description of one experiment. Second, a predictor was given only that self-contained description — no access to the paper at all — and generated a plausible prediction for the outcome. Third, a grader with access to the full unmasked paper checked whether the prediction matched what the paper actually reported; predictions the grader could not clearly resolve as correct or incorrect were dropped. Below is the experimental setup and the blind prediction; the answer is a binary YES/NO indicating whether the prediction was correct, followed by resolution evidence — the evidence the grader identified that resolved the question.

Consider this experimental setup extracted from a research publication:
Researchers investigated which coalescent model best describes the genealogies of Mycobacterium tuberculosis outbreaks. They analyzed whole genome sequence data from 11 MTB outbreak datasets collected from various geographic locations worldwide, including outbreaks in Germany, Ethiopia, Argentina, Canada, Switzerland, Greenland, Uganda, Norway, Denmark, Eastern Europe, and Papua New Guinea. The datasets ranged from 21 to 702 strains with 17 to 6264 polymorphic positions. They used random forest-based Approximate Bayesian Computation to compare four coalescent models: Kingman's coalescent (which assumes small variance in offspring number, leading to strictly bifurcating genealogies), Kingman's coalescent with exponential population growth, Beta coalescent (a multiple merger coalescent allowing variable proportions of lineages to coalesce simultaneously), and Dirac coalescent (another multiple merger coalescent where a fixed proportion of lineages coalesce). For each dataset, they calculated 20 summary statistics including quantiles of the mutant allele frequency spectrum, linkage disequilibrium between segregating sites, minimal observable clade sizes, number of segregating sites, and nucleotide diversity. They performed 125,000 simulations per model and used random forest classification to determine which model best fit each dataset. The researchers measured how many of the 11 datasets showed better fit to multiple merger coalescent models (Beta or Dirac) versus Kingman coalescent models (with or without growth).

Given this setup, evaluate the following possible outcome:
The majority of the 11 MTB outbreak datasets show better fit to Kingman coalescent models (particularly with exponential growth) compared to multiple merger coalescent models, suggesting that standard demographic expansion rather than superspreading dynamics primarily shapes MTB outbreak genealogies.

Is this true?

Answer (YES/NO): NO